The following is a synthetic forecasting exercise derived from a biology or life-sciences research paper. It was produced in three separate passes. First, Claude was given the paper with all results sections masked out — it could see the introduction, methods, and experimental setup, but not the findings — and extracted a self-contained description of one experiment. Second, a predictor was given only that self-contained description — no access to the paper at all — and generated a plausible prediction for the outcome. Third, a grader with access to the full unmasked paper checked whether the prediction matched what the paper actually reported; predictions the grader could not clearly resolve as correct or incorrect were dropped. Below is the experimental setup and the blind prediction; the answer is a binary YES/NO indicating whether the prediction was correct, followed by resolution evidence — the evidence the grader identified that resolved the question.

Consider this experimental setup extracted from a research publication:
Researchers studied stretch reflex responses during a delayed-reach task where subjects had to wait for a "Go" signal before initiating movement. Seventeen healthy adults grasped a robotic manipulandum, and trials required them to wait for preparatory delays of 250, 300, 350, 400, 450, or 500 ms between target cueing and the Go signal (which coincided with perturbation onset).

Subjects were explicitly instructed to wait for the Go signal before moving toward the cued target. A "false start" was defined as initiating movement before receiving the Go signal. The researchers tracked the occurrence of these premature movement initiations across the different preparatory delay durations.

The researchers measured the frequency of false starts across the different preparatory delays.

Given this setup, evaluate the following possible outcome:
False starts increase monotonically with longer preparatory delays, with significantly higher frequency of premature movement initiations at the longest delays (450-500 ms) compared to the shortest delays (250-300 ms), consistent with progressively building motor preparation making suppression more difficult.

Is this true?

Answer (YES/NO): NO